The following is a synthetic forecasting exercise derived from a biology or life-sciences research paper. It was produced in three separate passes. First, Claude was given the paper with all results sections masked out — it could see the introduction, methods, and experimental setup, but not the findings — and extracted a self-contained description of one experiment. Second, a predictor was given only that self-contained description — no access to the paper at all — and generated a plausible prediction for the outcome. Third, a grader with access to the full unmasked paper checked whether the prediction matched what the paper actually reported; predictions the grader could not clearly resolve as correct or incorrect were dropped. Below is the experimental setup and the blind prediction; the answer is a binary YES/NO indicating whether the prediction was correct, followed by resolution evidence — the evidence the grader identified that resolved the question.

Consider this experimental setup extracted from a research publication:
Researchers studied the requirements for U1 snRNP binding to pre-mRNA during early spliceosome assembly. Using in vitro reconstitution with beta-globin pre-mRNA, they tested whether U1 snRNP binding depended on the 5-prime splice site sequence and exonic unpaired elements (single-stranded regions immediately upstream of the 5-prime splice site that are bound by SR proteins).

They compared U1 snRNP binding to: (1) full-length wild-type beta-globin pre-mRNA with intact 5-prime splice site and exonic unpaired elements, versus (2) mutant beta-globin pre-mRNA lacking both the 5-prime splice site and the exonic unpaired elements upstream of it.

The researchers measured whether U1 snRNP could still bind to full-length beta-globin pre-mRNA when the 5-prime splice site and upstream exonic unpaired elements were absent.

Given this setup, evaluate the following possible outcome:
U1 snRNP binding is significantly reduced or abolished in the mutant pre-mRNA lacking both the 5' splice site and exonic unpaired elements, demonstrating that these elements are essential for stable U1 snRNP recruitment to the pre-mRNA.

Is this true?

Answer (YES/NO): NO